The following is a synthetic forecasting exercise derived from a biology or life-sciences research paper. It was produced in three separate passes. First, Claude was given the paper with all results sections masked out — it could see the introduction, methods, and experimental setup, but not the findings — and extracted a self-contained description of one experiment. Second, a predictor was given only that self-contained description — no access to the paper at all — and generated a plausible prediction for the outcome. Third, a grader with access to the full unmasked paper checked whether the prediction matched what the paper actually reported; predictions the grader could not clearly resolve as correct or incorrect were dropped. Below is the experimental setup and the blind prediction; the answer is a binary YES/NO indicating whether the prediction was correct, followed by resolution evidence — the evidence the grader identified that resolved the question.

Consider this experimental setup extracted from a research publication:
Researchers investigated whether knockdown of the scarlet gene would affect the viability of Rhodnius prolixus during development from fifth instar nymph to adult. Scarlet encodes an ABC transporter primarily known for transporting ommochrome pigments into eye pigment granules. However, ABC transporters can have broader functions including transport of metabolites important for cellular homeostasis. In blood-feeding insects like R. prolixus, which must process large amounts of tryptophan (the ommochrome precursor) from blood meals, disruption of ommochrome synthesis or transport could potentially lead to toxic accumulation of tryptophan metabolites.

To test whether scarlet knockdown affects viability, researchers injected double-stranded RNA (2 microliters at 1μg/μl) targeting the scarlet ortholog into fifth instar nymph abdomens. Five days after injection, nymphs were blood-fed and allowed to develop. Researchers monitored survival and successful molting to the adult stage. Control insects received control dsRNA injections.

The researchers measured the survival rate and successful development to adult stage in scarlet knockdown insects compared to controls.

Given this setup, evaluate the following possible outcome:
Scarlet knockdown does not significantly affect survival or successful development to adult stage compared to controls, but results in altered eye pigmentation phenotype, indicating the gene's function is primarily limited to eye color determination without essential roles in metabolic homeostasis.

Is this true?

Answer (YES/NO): NO